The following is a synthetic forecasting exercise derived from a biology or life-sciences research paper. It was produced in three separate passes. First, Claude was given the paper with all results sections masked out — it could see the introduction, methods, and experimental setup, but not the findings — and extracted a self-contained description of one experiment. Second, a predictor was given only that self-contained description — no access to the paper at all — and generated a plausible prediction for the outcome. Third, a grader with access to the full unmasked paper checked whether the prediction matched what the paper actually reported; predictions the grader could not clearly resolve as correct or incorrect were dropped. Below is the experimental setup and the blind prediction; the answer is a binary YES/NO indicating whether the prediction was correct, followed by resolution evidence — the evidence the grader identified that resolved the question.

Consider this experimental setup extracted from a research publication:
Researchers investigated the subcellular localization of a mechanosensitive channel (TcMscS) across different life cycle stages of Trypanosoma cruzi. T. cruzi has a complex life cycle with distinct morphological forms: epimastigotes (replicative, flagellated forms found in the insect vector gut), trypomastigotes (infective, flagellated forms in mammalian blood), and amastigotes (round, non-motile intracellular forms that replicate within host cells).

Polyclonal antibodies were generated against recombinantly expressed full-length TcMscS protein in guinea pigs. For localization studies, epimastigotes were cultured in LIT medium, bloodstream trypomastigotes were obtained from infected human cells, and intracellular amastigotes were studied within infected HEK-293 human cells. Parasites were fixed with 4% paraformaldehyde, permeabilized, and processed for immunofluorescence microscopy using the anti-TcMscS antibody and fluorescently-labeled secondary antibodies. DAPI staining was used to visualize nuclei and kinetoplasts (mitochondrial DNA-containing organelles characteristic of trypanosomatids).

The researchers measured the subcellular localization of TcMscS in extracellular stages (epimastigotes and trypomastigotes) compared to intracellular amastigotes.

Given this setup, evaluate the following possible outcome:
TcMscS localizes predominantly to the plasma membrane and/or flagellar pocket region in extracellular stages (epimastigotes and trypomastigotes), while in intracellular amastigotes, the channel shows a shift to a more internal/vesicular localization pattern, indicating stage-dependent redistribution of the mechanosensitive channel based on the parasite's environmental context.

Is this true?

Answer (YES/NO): NO